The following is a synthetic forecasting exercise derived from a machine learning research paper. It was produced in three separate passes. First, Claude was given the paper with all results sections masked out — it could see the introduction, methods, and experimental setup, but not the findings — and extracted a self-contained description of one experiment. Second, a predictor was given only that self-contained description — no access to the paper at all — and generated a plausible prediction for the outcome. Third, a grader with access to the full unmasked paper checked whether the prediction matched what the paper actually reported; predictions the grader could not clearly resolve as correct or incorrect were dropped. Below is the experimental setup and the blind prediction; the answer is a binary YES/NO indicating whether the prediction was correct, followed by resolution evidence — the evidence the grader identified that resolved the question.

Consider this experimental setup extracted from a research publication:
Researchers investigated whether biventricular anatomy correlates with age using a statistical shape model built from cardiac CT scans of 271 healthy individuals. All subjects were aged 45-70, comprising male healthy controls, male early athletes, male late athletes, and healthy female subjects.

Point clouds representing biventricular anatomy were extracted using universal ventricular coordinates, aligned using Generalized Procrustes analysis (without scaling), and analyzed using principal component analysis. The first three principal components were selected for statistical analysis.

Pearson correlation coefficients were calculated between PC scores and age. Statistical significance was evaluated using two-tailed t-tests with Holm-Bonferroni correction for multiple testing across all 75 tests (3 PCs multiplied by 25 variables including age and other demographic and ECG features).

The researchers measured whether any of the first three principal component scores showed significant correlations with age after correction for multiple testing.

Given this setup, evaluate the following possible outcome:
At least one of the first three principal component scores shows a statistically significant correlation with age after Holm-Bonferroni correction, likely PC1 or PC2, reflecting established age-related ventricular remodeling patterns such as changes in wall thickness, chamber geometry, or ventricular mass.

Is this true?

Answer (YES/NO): NO